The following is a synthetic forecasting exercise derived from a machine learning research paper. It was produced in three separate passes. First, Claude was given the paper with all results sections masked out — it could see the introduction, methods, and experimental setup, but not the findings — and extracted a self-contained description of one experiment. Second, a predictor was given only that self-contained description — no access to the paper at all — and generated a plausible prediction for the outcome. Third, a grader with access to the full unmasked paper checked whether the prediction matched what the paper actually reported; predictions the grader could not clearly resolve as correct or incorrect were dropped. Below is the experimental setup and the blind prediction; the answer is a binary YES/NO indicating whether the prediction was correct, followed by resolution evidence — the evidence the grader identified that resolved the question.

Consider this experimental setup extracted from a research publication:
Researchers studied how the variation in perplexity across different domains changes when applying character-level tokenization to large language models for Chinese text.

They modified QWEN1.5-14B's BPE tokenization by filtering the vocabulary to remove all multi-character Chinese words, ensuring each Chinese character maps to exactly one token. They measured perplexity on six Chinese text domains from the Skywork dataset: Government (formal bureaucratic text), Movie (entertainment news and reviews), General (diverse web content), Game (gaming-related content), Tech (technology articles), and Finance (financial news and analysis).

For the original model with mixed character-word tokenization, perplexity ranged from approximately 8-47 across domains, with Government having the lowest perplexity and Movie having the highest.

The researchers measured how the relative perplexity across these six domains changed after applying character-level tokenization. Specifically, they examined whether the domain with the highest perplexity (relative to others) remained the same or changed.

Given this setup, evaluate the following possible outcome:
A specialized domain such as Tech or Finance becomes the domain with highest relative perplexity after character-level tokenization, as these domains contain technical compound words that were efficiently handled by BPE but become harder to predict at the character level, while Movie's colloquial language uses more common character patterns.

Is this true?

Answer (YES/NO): NO